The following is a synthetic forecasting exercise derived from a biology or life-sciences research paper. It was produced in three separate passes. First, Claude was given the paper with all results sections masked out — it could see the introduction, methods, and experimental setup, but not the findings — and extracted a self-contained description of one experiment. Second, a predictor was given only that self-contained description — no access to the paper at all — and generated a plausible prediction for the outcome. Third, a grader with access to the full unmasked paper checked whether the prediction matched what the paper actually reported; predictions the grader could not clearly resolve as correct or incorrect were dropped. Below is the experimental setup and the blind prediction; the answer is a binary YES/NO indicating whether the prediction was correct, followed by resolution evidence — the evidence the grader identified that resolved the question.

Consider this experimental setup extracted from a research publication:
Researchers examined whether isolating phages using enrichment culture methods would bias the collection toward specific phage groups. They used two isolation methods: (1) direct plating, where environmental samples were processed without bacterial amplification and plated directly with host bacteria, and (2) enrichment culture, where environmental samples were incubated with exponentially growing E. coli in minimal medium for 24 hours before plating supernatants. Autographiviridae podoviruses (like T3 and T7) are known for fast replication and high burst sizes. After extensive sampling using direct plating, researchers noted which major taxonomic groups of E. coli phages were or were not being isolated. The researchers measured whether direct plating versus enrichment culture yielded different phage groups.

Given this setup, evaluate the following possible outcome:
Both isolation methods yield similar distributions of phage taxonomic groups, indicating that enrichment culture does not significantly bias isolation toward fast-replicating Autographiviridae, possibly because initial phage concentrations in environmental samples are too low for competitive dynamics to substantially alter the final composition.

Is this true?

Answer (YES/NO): NO